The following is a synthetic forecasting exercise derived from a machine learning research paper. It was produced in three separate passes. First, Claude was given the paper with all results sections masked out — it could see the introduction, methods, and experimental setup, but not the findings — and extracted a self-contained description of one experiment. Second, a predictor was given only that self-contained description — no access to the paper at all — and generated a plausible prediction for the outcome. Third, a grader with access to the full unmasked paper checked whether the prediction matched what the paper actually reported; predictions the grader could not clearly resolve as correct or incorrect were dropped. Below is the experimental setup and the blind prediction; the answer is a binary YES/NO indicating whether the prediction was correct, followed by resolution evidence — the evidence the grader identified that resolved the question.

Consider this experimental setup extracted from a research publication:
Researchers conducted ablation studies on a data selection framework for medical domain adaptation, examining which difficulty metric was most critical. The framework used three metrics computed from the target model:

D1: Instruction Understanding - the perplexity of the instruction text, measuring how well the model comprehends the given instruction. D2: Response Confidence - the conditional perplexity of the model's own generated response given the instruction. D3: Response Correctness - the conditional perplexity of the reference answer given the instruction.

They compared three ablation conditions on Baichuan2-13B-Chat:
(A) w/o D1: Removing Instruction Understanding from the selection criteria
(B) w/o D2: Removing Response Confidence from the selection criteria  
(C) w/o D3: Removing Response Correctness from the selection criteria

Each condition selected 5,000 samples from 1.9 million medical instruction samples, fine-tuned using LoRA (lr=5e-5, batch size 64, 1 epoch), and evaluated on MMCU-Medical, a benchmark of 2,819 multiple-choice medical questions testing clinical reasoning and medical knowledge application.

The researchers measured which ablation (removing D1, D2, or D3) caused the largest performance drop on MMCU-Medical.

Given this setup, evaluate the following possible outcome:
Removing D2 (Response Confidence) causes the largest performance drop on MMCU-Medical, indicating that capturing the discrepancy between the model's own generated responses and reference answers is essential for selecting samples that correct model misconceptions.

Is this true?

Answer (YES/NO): YES